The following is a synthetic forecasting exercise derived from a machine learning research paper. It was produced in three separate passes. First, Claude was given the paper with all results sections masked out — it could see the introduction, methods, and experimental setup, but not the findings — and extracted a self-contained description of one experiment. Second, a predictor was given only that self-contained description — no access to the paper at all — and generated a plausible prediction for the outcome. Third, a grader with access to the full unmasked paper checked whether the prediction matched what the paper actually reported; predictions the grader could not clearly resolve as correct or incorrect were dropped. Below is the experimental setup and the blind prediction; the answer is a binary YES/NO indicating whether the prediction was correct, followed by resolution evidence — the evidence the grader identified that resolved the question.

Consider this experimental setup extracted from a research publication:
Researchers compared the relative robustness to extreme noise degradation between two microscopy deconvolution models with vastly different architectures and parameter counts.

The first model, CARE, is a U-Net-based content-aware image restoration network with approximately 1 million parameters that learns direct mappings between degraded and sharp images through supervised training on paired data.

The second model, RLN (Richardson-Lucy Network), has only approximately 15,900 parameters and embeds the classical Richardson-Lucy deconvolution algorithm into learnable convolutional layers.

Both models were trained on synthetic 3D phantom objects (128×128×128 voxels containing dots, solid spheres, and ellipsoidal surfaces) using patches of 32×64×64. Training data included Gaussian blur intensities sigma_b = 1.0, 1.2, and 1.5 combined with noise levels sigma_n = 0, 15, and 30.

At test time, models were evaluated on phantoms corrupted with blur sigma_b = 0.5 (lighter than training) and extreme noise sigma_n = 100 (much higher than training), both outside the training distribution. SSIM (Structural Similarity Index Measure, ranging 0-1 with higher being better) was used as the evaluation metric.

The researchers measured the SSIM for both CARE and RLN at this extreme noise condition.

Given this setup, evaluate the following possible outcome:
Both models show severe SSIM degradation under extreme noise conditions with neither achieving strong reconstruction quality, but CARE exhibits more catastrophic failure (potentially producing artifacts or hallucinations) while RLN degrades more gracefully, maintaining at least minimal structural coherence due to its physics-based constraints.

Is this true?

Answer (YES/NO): NO